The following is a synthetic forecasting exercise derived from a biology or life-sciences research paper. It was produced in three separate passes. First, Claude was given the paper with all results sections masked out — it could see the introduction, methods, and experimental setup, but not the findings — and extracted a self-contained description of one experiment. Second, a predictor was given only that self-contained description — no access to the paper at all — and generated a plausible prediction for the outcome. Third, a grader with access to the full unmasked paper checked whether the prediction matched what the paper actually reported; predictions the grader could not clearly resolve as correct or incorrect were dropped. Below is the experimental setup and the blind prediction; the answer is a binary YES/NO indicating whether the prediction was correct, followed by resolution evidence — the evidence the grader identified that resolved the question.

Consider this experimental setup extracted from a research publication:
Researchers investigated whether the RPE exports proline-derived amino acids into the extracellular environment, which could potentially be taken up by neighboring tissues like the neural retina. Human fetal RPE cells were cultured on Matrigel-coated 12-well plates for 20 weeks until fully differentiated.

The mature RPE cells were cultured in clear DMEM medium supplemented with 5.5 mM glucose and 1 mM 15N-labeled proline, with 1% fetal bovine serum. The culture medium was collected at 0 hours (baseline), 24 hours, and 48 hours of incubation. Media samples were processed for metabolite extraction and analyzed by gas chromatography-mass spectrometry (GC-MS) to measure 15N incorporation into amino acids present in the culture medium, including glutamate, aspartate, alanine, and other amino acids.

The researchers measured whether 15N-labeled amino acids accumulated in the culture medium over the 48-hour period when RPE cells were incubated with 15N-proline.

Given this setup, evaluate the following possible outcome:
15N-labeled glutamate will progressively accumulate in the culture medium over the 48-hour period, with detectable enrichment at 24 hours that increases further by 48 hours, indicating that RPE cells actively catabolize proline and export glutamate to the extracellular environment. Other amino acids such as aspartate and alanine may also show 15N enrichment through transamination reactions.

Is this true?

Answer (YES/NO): YES